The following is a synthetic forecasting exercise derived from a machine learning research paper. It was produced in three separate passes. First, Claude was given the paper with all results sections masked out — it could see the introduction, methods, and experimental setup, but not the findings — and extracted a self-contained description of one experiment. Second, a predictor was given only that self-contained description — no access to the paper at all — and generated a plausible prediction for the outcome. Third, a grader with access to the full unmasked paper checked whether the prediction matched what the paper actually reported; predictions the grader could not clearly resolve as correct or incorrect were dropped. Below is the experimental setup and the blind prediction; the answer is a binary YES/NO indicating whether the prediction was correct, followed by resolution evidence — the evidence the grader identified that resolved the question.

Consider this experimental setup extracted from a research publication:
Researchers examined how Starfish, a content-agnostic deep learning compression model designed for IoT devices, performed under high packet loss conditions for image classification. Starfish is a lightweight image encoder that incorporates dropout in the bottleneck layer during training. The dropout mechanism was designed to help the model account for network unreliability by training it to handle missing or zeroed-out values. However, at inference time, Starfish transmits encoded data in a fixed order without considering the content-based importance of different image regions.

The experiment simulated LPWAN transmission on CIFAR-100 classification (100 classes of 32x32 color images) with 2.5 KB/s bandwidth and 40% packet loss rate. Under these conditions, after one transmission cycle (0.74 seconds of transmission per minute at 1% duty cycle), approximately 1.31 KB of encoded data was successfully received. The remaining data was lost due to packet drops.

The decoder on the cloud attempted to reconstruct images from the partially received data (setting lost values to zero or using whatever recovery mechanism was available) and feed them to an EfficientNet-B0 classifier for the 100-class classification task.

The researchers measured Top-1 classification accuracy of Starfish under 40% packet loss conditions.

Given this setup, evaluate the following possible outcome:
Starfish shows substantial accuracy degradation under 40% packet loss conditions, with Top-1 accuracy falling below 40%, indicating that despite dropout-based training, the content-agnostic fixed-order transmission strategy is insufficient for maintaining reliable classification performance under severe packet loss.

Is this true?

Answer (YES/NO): YES